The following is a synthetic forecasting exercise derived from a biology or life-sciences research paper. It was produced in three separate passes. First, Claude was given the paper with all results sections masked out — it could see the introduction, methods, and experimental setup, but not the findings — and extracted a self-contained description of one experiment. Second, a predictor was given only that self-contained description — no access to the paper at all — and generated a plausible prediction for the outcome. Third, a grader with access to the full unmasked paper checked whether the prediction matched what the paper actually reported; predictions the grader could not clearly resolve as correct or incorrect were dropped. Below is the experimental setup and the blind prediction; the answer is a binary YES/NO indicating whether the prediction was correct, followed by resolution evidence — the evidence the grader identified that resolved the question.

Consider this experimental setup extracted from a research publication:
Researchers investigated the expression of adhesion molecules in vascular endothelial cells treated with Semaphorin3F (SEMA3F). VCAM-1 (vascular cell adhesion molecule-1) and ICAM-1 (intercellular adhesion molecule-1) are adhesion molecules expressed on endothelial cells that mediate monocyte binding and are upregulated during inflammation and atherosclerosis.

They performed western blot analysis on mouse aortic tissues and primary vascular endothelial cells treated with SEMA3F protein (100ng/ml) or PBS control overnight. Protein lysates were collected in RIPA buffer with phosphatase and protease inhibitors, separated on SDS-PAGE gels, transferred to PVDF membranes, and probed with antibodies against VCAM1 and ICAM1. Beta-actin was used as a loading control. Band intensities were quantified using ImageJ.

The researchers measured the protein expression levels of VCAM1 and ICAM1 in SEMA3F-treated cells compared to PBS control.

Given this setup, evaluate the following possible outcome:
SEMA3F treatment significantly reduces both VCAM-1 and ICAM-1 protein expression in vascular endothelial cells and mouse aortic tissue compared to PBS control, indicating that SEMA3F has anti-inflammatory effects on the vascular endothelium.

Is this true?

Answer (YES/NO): YES